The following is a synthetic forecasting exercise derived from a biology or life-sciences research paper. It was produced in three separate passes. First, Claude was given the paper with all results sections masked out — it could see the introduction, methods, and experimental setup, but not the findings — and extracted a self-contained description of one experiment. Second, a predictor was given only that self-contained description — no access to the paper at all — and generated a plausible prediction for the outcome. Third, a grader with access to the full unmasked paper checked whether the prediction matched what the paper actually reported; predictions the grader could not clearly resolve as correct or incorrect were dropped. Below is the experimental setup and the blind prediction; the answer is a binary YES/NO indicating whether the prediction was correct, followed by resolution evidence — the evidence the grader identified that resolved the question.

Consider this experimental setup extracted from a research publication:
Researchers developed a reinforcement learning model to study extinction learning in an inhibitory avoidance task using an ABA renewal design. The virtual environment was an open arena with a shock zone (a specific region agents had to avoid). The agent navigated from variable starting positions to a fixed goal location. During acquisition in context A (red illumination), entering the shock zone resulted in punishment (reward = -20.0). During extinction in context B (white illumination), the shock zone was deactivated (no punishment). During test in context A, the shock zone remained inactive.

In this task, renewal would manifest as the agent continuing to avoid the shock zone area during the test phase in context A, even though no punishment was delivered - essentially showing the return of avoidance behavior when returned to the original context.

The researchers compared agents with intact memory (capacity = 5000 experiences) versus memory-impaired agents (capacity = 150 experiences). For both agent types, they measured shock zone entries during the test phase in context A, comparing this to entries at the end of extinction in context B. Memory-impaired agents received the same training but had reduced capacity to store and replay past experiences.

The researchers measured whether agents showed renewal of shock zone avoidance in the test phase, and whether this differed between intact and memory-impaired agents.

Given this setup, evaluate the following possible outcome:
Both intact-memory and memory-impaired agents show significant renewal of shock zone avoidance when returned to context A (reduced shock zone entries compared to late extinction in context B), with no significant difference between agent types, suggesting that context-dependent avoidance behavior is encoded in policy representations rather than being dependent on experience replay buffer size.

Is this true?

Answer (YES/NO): NO